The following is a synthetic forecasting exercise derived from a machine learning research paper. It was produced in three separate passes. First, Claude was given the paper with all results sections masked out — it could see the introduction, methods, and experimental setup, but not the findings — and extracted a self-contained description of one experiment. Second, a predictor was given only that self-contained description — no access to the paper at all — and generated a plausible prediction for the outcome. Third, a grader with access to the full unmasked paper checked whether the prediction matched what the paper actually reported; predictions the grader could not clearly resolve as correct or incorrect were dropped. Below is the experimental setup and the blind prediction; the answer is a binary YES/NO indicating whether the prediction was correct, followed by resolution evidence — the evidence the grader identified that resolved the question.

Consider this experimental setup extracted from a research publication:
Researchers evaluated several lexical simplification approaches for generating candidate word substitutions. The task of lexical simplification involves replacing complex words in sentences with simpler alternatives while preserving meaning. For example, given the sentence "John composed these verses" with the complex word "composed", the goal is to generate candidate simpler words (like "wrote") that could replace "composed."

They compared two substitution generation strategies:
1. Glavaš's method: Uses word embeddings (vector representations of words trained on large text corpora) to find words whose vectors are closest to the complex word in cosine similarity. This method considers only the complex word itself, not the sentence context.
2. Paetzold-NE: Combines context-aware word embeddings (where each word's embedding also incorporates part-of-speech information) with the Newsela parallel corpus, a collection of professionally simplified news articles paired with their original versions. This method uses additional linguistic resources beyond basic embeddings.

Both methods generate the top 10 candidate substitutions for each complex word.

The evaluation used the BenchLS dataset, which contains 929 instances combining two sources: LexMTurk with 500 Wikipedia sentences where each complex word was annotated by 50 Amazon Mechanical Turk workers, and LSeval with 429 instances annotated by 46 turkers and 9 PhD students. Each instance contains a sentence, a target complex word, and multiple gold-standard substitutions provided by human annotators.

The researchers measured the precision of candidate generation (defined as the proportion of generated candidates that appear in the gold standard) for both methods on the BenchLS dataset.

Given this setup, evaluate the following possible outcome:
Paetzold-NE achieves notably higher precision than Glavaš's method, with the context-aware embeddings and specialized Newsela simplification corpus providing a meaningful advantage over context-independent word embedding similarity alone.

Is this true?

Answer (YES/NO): YES